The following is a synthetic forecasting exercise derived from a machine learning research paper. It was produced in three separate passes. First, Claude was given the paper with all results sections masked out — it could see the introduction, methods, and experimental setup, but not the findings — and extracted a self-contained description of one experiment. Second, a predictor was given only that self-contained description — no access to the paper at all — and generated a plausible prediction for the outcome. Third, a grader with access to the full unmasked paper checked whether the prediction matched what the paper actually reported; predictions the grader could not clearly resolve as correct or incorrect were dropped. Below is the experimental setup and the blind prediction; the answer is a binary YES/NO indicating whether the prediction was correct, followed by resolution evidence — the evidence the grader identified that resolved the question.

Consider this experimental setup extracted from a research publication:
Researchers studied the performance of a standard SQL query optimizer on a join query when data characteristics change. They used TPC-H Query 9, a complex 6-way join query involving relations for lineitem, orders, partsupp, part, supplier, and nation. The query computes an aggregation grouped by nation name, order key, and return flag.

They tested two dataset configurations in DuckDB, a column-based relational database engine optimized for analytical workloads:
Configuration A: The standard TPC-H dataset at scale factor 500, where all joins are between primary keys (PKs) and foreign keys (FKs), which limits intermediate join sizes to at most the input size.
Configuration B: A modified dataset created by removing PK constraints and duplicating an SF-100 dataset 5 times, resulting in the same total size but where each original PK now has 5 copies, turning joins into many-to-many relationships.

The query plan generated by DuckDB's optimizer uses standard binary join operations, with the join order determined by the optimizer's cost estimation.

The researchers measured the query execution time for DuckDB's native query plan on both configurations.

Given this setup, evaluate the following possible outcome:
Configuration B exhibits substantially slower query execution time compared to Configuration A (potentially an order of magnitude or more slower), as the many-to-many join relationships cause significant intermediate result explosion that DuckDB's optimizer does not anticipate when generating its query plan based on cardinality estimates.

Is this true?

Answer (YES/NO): YES